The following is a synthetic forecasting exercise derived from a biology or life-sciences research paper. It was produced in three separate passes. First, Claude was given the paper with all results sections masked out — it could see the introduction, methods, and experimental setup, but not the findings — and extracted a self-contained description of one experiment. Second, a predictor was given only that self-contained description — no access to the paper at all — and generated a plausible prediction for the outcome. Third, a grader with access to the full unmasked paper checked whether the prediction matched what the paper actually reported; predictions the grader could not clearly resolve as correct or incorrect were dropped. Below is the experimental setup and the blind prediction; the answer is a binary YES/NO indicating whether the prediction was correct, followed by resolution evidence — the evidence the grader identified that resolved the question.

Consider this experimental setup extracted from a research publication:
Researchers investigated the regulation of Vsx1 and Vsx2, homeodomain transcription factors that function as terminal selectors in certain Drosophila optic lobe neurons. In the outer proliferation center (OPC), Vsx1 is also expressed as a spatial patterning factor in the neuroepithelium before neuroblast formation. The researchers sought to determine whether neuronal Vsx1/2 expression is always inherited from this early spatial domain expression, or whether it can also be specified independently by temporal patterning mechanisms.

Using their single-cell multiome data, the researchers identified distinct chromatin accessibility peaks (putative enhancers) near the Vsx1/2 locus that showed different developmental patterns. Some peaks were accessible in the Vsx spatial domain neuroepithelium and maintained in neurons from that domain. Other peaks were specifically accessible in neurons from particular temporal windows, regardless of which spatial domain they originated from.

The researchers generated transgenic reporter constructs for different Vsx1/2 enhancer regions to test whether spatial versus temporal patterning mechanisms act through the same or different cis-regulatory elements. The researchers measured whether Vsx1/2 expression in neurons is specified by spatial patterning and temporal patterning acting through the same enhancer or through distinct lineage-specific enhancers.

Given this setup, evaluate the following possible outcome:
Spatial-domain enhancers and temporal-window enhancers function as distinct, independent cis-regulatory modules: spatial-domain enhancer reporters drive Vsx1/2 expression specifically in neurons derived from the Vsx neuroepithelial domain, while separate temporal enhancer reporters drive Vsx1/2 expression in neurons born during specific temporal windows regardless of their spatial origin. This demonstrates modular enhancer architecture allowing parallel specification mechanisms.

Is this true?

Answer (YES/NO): NO